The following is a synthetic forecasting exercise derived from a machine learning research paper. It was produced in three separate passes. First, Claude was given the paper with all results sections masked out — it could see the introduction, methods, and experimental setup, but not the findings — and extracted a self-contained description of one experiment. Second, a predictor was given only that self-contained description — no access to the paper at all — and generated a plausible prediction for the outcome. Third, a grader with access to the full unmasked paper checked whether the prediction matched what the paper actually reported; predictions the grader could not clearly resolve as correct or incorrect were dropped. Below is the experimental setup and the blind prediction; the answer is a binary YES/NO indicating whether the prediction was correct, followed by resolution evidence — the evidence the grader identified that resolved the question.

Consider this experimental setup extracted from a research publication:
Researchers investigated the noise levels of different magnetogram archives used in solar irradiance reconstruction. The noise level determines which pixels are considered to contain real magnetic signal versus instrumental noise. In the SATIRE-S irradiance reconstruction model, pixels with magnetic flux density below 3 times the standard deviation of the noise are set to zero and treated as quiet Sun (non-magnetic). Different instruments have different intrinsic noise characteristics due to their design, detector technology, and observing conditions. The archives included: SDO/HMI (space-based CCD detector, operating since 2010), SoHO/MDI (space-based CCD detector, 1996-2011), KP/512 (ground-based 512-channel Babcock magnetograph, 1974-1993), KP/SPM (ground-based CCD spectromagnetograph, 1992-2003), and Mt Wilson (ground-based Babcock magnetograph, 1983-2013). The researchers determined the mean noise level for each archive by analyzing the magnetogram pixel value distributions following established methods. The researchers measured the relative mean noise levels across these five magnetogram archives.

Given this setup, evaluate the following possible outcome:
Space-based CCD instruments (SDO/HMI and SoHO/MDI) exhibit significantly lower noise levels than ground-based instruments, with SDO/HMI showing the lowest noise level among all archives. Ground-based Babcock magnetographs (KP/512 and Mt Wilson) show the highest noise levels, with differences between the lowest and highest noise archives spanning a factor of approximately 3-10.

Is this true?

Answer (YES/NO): NO